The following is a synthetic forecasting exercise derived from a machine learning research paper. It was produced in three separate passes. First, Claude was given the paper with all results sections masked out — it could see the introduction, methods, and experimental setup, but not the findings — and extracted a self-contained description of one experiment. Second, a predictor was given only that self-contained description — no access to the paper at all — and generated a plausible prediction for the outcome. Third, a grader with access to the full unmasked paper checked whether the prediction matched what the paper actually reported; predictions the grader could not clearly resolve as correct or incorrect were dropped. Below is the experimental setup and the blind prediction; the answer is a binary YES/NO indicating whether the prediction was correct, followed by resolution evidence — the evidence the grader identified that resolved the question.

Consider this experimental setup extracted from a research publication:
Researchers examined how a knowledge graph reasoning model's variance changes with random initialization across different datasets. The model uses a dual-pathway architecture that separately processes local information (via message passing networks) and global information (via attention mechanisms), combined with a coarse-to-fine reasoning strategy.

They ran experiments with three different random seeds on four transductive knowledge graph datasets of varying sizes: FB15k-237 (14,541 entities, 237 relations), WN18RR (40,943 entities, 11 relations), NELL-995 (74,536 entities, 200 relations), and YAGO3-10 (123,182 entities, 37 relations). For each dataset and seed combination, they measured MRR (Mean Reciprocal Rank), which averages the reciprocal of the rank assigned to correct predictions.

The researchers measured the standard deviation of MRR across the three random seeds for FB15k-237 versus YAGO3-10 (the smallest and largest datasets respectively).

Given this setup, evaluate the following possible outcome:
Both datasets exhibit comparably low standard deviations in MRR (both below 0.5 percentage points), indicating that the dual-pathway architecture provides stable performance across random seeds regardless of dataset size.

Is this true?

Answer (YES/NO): YES